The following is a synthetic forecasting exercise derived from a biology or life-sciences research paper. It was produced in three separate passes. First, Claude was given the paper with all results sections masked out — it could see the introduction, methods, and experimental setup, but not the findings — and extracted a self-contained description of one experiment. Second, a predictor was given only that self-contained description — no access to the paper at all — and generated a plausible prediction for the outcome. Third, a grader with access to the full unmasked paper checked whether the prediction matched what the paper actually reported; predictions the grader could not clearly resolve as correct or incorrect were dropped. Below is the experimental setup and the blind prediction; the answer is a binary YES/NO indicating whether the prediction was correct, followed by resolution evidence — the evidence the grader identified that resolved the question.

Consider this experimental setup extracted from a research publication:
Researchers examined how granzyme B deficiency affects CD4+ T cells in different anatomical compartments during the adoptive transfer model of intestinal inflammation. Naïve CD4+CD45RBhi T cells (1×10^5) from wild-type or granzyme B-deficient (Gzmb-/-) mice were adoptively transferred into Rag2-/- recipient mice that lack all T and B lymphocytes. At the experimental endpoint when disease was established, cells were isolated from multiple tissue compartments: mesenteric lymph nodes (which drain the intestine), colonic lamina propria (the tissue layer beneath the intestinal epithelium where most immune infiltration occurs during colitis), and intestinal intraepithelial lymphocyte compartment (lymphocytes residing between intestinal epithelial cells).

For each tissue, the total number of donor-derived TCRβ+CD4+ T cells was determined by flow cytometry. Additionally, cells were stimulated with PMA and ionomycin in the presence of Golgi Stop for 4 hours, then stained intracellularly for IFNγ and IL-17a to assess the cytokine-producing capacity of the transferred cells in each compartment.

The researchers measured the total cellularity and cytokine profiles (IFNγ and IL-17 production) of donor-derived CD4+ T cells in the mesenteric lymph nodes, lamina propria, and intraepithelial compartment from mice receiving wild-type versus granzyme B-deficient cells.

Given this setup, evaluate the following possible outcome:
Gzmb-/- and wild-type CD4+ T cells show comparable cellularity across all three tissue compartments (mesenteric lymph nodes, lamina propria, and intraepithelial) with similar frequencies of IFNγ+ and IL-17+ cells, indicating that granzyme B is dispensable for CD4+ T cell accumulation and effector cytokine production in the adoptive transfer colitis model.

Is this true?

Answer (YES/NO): NO